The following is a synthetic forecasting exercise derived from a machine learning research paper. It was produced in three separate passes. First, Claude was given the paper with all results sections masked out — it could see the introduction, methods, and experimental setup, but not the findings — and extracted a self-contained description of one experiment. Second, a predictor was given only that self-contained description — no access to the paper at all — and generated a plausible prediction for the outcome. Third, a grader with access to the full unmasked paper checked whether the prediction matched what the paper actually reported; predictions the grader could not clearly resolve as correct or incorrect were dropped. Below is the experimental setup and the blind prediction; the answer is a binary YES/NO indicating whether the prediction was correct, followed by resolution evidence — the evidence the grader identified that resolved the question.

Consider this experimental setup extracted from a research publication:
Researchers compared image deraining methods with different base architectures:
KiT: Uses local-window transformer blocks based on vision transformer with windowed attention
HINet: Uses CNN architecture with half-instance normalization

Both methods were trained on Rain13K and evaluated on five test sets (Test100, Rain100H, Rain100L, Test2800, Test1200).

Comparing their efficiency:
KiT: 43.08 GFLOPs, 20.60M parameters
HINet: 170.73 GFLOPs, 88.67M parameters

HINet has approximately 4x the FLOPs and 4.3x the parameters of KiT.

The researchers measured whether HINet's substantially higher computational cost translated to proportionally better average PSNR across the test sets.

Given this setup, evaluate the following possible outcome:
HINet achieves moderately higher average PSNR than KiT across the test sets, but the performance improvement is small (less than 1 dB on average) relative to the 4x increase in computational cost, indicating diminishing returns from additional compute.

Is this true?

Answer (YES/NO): YES